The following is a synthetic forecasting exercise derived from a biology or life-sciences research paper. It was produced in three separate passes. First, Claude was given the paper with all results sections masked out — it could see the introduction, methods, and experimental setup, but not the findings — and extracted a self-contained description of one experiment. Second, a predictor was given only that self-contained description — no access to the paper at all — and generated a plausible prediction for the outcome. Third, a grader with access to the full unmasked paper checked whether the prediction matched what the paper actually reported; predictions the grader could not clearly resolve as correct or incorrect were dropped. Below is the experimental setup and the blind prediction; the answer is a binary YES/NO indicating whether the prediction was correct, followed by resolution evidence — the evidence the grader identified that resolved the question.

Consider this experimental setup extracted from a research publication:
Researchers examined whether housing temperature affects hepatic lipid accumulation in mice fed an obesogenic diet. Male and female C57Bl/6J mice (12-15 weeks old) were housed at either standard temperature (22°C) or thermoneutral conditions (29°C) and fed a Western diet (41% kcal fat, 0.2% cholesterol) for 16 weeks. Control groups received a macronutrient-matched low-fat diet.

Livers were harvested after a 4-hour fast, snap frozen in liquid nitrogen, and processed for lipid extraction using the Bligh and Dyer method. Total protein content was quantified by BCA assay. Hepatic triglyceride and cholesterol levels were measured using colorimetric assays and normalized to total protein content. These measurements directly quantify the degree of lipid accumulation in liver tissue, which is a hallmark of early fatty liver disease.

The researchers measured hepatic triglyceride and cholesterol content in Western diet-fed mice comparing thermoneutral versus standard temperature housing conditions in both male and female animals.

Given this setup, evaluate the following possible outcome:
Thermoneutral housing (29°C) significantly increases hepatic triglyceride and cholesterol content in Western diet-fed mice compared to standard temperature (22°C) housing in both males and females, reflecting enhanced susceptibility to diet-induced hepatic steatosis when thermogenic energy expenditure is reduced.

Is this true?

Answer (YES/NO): NO